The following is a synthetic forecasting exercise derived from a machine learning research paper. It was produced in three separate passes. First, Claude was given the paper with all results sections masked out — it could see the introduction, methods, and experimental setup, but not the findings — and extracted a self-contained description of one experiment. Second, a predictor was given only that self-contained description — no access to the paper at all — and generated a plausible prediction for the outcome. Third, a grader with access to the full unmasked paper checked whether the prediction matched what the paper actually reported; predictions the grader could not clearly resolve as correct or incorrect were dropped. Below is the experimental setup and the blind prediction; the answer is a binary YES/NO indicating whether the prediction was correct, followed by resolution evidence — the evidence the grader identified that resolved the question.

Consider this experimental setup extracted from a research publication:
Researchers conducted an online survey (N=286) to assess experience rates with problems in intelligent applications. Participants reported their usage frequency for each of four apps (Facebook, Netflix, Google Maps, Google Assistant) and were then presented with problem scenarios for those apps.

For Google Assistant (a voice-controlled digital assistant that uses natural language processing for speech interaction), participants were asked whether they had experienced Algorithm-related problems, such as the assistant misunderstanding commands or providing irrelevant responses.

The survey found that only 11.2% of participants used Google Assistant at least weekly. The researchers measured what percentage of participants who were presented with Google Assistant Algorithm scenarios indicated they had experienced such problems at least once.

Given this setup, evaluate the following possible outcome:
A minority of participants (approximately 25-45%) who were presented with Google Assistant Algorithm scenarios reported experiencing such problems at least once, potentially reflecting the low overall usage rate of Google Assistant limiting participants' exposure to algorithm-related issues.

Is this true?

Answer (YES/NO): NO